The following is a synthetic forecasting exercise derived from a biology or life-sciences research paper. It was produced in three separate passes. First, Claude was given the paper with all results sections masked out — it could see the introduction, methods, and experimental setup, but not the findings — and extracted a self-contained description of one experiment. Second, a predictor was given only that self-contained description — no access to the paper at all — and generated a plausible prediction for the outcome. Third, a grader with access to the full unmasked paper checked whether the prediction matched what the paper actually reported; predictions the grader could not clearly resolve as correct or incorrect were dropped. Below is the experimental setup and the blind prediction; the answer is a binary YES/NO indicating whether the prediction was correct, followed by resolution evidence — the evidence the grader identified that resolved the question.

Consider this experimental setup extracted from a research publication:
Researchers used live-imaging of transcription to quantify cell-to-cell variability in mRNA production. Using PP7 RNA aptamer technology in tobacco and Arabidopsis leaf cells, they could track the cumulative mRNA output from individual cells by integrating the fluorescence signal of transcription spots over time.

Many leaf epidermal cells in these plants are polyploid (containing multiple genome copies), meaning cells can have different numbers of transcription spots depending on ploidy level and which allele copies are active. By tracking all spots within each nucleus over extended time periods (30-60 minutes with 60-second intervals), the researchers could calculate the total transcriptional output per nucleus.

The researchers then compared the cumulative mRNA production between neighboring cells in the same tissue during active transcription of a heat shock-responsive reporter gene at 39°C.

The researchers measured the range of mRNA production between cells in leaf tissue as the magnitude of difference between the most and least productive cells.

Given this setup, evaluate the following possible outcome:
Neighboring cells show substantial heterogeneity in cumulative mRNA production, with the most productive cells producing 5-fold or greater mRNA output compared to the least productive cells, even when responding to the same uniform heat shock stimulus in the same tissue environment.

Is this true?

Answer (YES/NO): YES